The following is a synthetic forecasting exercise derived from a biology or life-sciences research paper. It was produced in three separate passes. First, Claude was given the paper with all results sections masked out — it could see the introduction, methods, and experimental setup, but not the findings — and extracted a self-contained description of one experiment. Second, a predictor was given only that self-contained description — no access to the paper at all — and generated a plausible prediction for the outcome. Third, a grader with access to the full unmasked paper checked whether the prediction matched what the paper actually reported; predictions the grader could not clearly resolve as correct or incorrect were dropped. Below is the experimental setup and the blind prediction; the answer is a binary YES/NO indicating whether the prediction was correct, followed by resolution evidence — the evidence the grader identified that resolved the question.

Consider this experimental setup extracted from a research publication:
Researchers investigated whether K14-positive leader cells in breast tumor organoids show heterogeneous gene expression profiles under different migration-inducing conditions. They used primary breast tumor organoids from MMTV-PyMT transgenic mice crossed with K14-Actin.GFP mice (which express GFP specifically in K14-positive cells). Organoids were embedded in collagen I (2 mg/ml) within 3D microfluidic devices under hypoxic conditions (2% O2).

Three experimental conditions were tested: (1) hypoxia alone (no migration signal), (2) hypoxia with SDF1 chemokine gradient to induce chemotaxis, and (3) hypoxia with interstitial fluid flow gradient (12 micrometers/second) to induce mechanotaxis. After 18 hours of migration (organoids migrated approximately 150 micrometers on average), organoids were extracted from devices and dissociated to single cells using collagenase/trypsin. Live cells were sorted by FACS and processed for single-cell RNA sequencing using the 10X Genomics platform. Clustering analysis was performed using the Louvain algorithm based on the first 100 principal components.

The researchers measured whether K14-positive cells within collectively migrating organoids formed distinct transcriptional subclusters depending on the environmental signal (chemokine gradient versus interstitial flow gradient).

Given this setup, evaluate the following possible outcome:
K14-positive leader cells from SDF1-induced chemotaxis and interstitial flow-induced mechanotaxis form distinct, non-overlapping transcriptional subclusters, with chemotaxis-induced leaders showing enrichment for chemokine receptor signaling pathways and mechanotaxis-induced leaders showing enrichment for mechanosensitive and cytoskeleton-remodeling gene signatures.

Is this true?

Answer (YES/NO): NO